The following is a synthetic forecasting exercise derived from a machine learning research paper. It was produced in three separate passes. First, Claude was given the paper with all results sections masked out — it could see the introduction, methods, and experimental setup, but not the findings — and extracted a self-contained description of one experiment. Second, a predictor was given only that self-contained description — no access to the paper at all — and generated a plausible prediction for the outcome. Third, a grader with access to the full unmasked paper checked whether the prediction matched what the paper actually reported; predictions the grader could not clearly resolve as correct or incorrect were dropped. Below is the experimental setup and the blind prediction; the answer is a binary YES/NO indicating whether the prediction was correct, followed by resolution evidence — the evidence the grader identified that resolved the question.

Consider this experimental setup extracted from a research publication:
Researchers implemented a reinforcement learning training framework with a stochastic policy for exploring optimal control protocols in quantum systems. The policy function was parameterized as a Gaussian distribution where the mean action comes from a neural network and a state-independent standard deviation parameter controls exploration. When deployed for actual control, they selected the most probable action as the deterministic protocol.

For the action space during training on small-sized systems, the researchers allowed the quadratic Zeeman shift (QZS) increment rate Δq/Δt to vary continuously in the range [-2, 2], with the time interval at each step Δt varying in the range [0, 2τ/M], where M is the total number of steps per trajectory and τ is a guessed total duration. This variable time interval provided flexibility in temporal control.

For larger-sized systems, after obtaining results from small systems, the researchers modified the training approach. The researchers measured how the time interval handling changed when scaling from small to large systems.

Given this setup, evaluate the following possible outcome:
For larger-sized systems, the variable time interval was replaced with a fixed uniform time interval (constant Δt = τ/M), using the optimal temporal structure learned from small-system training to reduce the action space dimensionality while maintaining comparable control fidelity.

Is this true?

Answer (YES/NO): YES